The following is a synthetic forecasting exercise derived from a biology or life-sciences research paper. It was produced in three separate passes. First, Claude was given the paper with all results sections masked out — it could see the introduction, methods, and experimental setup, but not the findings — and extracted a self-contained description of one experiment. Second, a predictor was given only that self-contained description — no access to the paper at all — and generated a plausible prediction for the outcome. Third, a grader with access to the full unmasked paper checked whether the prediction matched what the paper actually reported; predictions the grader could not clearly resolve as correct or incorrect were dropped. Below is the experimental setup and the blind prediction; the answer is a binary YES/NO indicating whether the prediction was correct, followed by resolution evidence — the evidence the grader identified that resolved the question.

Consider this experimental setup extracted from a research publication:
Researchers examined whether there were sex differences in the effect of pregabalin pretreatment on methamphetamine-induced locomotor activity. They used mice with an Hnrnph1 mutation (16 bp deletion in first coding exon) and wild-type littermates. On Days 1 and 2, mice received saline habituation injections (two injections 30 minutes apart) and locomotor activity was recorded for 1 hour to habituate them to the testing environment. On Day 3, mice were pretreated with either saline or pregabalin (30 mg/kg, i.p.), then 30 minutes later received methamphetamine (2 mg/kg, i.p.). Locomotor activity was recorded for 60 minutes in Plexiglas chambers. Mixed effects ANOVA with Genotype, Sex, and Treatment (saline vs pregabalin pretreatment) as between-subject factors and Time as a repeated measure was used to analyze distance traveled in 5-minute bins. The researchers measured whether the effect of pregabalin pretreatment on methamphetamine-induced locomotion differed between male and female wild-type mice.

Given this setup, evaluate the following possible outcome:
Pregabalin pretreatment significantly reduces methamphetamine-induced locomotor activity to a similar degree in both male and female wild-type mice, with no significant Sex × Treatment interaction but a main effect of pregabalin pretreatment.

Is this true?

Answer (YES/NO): NO